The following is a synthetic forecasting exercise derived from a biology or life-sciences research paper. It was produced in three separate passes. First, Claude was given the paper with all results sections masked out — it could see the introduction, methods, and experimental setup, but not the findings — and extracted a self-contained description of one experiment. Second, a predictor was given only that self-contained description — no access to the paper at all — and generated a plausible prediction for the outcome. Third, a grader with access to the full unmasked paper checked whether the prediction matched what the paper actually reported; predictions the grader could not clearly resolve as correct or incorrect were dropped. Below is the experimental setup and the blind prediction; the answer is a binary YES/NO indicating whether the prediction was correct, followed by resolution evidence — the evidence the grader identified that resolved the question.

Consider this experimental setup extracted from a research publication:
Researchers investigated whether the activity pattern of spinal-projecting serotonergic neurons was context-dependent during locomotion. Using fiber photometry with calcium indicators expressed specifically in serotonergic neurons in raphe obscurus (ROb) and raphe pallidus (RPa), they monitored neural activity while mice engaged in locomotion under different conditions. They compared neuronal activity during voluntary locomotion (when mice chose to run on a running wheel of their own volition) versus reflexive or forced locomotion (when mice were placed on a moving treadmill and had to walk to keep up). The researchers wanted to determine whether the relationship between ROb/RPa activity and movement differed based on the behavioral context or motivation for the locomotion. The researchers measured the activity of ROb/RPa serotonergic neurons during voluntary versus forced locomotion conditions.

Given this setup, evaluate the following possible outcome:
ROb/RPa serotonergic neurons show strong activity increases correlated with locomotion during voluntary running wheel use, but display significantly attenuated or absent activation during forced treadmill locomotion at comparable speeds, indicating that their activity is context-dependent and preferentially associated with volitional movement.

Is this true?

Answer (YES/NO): NO